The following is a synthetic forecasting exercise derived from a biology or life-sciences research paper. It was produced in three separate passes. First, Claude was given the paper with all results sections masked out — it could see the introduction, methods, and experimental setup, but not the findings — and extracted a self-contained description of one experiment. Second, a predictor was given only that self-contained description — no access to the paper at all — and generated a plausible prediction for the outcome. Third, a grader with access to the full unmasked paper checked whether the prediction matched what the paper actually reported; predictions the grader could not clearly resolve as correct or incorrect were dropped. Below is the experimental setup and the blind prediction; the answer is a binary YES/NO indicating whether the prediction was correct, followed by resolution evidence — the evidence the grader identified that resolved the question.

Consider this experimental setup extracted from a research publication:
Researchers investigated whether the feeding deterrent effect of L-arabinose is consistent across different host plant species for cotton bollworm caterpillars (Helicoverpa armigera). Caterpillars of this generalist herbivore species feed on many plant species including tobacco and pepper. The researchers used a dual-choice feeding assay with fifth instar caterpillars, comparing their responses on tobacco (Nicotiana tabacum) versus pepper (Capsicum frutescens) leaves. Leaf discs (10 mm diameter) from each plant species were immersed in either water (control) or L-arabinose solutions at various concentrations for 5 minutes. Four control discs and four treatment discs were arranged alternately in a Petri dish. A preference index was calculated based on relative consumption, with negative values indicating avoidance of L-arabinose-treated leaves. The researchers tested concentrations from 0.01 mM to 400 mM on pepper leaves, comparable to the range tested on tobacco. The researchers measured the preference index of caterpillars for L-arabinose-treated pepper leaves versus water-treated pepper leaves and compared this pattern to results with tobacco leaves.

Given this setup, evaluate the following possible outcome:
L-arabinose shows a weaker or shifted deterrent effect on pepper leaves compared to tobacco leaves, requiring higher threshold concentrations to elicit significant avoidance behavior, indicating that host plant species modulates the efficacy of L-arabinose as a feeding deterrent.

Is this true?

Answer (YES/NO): NO